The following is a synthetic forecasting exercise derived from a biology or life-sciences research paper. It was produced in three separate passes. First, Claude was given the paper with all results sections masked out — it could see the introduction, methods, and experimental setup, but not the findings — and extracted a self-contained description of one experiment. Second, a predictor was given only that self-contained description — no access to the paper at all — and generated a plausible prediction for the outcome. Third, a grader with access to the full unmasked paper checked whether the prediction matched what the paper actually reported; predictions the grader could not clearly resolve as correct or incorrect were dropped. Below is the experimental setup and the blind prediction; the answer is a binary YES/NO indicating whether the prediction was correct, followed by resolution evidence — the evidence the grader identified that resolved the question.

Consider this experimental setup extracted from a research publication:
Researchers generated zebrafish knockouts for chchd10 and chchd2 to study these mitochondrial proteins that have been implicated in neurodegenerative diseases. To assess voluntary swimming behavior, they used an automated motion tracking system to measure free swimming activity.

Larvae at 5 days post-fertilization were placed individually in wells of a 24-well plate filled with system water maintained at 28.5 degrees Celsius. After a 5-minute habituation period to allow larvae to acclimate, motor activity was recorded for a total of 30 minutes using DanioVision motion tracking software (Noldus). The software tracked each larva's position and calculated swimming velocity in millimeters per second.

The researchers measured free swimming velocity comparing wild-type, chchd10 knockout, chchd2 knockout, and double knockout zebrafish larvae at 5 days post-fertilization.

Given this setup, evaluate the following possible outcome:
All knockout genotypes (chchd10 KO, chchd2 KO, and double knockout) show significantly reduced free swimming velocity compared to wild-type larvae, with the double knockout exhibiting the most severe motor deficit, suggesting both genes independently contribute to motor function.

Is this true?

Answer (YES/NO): YES